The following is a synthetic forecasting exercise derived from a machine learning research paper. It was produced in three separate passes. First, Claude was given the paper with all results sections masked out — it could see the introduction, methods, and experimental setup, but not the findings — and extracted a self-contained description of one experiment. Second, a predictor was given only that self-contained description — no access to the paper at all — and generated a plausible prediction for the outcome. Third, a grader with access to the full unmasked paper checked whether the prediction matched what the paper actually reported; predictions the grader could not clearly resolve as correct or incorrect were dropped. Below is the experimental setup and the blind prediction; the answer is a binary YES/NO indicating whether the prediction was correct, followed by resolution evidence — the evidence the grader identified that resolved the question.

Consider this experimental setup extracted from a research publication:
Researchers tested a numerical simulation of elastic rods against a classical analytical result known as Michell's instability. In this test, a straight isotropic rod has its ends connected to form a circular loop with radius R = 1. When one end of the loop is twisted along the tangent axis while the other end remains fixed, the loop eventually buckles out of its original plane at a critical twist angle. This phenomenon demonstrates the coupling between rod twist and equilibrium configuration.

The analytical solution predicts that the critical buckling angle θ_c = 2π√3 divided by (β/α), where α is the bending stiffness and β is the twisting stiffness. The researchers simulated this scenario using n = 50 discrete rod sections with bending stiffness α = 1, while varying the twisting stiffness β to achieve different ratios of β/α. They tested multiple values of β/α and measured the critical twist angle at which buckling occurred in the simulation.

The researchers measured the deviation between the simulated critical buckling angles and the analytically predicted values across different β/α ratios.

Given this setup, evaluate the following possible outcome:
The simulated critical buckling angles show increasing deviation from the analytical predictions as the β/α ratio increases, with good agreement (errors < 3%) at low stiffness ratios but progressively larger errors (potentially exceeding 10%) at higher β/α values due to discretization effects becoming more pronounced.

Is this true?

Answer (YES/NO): NO